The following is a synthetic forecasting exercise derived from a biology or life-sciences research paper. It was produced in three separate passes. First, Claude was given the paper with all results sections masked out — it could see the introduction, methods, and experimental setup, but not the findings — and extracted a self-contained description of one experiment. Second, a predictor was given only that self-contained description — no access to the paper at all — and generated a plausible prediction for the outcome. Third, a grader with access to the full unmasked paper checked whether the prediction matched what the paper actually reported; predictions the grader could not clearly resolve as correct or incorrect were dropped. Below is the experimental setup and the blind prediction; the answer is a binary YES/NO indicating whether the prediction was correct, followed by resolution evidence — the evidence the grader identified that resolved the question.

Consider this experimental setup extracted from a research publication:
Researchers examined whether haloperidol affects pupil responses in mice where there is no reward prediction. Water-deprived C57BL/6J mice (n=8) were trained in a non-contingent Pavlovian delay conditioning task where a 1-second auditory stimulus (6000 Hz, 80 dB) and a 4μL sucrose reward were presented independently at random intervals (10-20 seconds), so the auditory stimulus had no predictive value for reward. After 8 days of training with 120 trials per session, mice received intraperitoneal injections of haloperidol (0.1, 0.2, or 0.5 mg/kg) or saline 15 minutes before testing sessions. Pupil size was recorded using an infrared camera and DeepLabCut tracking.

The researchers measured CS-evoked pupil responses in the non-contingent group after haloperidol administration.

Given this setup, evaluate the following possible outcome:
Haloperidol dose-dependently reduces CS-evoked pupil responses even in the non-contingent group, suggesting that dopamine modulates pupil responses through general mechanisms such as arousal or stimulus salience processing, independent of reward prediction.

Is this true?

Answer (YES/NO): NO